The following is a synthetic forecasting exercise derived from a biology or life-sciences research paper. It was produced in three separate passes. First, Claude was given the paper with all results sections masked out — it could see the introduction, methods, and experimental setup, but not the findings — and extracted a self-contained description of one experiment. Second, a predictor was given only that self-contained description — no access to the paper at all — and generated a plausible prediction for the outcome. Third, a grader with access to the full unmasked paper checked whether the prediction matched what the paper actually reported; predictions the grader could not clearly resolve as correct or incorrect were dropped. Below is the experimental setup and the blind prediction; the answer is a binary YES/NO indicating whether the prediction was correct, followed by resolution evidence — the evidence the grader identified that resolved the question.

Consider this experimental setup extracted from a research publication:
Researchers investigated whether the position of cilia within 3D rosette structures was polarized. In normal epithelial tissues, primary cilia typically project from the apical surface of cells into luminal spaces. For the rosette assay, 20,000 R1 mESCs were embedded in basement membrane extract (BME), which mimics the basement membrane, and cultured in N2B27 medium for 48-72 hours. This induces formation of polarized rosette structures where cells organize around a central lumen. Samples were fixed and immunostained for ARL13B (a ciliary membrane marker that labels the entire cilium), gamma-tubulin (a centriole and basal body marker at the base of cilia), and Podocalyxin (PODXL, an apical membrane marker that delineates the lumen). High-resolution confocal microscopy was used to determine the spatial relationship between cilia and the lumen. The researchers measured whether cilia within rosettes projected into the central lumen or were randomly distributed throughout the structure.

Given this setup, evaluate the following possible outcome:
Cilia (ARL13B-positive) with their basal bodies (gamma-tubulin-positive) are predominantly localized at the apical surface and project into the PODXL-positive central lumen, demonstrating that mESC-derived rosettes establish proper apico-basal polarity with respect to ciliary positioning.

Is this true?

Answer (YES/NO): YES